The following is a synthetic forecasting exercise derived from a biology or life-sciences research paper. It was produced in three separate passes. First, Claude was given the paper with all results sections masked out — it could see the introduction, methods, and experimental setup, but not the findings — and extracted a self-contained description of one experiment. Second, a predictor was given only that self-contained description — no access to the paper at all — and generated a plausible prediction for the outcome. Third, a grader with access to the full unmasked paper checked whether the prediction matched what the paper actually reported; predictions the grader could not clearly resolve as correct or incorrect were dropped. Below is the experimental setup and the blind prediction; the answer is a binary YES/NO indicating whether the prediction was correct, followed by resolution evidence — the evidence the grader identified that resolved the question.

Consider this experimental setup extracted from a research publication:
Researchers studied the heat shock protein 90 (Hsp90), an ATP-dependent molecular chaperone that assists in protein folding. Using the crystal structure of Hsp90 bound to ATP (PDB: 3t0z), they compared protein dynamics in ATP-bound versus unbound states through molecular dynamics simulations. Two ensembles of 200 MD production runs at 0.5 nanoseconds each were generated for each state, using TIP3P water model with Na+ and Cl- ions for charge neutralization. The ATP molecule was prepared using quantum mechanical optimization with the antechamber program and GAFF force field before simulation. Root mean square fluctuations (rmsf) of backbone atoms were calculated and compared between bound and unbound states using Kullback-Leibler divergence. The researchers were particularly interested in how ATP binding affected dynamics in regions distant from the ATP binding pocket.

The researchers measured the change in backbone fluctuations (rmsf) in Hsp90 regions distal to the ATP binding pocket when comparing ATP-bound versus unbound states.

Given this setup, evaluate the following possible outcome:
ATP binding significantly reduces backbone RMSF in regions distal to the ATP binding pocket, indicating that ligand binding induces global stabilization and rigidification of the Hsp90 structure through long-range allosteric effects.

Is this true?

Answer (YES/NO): NO